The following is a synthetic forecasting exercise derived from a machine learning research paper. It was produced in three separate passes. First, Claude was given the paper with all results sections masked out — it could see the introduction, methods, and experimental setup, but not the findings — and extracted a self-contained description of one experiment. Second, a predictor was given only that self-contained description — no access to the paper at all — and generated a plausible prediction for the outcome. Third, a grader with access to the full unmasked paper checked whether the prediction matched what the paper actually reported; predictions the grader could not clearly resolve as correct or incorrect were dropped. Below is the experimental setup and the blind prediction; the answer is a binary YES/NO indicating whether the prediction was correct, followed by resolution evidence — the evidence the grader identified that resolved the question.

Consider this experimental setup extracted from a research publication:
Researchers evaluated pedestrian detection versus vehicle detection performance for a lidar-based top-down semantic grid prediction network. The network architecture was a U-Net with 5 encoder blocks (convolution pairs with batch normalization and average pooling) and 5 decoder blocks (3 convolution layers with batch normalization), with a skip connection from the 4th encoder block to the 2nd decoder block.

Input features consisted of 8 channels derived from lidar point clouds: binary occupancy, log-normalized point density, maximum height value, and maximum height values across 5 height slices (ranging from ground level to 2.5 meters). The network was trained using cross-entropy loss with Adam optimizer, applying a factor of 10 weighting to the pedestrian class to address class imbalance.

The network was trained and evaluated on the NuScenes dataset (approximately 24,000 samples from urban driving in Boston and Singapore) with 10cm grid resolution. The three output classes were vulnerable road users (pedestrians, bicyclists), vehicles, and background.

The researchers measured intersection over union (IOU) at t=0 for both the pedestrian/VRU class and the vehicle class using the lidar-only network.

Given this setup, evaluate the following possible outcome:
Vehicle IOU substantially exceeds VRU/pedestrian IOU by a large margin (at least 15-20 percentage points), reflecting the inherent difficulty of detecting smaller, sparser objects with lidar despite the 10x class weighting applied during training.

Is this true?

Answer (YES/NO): YES